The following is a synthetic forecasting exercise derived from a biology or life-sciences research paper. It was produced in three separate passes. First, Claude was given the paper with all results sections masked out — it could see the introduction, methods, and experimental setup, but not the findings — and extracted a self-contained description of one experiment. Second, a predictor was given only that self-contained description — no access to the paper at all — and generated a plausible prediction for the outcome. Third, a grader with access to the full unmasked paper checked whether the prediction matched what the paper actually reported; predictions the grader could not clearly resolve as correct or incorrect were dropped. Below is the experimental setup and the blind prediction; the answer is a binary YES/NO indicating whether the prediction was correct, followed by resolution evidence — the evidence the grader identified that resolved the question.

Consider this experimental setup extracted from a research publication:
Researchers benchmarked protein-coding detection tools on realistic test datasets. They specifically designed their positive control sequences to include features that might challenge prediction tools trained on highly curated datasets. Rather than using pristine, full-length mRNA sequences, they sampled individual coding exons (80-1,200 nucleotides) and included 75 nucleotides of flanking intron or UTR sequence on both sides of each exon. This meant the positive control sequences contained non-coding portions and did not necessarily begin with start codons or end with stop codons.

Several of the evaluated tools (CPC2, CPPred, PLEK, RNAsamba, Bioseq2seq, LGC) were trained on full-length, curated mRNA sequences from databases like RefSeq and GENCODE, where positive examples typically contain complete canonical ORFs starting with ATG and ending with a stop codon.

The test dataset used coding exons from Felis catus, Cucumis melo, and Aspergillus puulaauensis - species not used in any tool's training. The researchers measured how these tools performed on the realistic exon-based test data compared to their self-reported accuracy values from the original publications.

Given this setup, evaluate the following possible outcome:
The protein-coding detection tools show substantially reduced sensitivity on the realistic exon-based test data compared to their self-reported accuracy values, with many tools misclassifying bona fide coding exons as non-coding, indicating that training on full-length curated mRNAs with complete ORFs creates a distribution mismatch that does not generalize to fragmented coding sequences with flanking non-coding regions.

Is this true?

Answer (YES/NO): YES